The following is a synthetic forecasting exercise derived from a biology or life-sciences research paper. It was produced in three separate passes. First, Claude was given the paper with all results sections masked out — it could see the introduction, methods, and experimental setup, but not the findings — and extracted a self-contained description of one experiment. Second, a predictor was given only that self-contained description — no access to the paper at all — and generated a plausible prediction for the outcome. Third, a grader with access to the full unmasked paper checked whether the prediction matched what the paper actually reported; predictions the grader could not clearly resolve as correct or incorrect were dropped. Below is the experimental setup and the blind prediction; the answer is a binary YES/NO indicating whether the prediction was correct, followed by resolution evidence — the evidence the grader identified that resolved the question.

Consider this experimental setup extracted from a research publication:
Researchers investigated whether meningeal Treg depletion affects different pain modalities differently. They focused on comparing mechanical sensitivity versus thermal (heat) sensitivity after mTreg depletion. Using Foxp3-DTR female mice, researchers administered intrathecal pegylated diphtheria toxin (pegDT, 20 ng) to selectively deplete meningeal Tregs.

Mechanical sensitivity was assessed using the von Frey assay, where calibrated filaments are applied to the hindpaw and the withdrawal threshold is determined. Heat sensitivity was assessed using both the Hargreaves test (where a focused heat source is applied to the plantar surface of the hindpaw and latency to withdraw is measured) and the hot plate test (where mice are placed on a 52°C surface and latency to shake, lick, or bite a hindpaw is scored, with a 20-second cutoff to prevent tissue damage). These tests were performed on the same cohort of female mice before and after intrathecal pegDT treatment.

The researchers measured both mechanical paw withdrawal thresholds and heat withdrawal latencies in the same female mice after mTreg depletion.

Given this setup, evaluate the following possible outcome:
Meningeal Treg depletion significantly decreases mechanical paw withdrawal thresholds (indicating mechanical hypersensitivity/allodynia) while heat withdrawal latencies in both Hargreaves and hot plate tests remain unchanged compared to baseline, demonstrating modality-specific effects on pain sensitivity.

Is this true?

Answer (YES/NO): YES